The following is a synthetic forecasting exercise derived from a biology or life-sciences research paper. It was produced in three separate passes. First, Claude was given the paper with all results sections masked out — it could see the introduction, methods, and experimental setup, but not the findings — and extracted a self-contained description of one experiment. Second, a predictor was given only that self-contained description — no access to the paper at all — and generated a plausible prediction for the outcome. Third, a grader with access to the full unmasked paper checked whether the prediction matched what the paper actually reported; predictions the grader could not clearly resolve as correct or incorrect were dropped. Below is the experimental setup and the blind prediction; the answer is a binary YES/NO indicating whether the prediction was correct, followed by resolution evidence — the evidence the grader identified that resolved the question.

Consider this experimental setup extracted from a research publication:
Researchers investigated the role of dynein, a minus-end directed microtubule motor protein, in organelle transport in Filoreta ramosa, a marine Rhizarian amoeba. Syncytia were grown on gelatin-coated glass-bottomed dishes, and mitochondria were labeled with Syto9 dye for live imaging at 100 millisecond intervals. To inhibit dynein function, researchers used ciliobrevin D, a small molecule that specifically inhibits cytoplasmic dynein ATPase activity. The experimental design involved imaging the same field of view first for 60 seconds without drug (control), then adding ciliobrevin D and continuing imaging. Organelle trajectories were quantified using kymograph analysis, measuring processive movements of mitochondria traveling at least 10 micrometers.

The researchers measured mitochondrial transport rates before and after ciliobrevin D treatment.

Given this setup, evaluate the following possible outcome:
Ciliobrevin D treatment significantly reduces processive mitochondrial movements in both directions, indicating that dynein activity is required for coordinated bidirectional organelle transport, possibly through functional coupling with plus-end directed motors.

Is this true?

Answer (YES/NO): YES